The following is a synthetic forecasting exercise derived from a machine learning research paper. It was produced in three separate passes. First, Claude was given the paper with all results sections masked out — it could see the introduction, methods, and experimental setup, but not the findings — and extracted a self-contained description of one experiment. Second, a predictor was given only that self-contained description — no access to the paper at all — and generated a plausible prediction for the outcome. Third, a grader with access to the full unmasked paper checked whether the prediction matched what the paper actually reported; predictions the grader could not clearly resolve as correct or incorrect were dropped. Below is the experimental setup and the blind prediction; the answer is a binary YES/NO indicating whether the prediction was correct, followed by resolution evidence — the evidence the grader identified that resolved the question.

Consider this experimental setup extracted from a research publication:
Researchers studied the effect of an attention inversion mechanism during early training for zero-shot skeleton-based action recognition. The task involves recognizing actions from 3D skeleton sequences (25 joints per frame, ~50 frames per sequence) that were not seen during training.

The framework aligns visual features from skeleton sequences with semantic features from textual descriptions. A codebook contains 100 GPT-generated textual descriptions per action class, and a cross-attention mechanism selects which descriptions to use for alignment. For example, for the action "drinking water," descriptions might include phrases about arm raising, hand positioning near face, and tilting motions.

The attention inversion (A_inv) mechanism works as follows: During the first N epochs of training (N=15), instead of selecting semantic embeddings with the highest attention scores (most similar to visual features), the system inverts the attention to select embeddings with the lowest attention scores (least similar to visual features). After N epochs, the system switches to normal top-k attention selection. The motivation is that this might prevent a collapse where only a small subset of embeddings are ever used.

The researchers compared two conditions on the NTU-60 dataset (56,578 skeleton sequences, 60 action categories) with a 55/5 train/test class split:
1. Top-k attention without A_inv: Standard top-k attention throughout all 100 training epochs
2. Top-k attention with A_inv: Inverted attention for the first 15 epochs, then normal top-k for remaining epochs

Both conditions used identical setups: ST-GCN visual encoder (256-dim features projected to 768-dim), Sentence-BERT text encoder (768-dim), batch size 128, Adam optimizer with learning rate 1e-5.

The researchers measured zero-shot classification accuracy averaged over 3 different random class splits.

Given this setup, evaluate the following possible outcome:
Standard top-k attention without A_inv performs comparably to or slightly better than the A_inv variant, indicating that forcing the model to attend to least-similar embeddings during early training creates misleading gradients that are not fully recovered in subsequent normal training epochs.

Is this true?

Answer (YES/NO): NO